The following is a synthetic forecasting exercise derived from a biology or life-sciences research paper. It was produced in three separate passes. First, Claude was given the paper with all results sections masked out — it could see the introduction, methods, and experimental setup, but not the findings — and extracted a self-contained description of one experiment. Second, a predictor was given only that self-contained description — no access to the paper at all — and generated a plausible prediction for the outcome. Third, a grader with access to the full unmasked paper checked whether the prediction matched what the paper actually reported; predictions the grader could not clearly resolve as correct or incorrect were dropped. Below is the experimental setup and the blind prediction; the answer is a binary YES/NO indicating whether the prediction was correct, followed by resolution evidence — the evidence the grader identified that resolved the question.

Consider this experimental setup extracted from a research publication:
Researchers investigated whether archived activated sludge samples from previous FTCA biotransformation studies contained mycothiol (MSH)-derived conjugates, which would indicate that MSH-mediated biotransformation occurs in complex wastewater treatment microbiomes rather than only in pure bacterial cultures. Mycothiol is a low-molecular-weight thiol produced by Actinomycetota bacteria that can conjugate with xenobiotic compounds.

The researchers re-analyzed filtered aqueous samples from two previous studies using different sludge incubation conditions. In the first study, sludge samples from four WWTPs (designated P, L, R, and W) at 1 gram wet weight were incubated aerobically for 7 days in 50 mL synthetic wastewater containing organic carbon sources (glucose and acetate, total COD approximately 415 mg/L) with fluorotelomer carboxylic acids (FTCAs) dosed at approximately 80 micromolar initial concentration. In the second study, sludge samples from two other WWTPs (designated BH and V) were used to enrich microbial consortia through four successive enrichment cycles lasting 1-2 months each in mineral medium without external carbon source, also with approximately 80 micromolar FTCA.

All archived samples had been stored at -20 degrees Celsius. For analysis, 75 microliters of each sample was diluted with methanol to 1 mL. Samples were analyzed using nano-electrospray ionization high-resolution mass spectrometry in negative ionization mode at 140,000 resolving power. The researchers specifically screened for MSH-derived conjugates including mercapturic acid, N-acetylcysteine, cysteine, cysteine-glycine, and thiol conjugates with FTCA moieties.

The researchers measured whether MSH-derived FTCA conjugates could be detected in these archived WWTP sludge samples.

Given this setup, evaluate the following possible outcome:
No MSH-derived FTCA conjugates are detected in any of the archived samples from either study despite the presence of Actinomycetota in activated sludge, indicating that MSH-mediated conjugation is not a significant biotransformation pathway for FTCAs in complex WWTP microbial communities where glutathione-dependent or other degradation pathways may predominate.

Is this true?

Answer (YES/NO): NO